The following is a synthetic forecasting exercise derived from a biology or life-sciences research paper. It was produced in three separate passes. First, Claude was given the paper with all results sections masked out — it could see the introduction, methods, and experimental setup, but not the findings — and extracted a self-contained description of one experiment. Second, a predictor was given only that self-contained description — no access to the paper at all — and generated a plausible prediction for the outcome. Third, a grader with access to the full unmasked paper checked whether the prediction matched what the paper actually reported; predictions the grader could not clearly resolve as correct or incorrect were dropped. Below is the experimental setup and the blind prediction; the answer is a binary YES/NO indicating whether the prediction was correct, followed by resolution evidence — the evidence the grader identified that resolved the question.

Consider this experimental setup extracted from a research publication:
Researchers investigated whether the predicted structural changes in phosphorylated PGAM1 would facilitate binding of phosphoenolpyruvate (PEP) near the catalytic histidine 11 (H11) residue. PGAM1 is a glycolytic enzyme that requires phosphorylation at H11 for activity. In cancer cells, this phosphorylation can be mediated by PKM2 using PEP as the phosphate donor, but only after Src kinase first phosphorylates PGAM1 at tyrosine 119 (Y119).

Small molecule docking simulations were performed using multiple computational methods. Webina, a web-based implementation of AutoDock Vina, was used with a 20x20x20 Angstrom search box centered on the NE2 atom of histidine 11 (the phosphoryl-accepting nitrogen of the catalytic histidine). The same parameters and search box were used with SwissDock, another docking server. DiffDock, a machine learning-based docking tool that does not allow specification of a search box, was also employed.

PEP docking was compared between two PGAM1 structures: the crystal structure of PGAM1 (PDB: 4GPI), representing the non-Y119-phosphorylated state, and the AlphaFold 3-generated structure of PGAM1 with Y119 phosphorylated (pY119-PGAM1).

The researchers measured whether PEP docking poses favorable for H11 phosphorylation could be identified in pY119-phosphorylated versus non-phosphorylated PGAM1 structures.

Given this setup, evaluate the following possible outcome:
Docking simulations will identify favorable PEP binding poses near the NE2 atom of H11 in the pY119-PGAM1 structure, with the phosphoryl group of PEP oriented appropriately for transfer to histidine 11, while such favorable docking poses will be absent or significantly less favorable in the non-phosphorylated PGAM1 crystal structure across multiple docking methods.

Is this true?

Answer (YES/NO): YES